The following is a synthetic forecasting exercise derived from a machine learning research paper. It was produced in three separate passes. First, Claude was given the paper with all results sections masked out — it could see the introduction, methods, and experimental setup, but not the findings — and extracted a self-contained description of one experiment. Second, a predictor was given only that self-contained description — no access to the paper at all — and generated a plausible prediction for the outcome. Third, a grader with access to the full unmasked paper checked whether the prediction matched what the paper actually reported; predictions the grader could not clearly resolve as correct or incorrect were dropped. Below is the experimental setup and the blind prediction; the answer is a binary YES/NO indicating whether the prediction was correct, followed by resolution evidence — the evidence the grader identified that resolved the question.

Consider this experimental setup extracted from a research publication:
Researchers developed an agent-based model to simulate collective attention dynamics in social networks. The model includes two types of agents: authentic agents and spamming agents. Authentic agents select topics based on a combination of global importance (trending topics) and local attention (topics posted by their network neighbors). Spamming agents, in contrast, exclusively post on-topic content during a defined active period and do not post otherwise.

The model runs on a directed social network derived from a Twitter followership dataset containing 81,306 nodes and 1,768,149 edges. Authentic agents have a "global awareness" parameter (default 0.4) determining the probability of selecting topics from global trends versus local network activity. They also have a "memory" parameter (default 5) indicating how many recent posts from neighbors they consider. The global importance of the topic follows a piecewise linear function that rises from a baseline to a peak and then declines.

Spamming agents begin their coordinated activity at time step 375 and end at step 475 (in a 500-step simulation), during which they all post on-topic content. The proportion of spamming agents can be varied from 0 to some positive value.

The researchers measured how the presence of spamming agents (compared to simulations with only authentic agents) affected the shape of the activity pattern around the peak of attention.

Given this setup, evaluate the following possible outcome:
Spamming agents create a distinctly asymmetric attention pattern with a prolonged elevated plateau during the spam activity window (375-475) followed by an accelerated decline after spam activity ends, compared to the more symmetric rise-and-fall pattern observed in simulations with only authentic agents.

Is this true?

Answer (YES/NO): NO